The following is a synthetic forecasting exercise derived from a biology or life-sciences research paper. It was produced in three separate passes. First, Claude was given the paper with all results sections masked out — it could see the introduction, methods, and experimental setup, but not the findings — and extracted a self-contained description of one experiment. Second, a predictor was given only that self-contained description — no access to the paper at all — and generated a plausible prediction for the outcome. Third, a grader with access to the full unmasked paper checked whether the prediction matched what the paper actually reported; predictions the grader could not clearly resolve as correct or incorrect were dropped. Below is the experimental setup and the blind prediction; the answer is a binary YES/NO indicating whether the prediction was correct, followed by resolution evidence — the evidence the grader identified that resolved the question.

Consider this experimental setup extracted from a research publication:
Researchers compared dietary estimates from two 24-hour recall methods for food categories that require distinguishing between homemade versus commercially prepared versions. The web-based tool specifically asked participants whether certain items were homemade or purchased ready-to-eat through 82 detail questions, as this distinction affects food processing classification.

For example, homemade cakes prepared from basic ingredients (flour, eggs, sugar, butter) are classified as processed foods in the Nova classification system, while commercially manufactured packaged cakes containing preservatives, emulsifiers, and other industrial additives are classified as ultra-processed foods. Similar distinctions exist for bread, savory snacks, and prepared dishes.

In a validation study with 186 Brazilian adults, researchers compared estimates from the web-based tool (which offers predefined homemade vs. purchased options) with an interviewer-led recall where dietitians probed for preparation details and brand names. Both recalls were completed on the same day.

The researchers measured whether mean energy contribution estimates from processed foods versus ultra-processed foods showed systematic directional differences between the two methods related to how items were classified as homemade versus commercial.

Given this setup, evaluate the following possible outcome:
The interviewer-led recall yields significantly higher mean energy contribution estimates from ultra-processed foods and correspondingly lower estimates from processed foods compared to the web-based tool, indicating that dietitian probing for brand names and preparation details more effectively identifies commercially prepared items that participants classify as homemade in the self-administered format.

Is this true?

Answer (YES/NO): NO